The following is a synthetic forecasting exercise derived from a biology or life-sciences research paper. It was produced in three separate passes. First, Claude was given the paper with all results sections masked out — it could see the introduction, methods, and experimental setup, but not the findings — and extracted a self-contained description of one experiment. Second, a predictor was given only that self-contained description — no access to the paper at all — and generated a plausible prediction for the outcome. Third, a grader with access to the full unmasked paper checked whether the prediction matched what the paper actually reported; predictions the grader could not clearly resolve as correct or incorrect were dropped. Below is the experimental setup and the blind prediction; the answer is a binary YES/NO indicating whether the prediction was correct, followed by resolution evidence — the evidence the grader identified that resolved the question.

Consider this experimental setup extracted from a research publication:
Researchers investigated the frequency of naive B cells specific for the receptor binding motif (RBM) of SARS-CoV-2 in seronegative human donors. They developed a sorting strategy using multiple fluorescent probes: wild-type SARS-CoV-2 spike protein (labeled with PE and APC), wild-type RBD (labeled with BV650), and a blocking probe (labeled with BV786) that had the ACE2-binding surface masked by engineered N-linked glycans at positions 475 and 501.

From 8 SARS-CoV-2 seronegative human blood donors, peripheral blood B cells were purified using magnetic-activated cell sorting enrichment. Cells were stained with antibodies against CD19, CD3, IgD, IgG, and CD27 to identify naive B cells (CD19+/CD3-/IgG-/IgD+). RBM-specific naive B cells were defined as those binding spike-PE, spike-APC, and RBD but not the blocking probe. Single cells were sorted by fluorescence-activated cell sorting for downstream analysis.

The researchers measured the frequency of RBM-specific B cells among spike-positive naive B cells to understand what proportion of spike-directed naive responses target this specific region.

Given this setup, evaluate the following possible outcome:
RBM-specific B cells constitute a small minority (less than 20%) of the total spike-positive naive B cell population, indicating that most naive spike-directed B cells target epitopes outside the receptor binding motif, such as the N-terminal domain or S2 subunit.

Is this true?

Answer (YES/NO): YES